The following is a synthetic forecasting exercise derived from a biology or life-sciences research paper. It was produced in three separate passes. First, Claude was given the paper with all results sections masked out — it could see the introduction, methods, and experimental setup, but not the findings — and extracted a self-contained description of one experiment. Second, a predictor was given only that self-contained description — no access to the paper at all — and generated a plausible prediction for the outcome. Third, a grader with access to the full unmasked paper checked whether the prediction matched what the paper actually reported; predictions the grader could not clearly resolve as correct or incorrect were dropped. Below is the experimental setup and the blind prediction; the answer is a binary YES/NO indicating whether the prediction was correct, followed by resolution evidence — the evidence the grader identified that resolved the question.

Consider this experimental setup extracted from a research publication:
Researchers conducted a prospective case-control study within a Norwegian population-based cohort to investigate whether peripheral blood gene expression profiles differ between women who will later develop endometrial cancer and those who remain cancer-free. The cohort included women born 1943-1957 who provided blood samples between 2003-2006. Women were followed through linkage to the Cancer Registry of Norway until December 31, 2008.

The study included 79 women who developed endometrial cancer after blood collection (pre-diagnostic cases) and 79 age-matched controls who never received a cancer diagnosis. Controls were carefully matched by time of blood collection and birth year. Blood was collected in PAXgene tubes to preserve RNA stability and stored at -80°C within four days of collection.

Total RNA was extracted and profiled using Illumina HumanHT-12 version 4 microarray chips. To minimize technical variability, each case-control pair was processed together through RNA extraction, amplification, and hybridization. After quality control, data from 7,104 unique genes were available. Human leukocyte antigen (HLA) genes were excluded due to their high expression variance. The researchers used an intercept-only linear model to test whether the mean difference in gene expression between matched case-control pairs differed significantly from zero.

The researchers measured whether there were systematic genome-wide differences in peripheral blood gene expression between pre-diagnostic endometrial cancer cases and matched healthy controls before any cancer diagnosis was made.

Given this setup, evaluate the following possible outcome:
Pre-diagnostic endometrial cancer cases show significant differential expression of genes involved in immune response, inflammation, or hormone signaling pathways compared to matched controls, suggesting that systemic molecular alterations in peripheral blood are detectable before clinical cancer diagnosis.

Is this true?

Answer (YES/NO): NO